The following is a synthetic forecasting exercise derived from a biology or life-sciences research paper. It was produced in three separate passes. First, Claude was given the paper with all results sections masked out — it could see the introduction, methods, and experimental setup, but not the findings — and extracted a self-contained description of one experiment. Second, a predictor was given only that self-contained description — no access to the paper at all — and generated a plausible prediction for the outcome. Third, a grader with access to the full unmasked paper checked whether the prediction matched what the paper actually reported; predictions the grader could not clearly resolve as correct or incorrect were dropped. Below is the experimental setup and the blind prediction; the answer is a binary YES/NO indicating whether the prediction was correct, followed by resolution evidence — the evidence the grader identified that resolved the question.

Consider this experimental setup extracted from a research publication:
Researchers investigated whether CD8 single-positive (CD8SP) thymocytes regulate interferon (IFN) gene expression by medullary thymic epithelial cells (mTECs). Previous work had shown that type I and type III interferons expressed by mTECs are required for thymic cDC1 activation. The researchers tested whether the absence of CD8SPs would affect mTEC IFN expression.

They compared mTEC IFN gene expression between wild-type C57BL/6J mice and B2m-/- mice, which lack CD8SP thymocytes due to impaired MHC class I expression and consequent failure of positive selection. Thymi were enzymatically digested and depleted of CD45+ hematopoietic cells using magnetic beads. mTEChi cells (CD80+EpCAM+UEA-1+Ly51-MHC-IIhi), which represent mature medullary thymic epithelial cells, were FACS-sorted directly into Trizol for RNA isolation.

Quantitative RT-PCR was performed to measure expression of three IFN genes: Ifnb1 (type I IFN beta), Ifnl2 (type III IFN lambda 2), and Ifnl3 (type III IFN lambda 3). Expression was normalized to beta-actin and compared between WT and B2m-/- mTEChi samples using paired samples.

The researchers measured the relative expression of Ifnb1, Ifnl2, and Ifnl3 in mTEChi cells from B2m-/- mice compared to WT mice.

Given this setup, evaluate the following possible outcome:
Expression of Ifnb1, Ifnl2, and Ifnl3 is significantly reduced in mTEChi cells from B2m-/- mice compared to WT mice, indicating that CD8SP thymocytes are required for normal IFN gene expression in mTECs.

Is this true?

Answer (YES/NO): NO